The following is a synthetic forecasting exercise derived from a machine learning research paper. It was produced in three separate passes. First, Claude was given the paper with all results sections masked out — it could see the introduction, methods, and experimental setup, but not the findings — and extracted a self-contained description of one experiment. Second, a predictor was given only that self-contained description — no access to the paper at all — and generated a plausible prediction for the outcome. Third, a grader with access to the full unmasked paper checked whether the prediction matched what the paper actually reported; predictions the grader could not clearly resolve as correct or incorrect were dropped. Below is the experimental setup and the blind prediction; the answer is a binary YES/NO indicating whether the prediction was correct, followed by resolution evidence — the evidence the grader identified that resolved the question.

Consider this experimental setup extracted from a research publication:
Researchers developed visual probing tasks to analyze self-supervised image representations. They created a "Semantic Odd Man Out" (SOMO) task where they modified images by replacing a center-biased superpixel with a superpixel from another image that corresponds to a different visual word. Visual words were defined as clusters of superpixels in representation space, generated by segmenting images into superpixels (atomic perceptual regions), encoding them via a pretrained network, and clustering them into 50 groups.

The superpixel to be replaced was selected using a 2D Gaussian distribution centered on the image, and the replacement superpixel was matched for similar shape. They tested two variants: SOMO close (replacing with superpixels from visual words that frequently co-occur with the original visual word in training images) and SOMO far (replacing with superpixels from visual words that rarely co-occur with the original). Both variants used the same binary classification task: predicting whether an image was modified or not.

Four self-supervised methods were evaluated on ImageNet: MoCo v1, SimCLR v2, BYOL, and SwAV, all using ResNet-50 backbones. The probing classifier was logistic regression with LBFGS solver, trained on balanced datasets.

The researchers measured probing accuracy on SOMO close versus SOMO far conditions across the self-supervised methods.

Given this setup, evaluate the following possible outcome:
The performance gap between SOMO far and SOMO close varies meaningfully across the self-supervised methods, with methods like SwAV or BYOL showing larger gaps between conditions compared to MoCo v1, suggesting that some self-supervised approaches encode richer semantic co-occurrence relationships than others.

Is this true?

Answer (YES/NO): NO